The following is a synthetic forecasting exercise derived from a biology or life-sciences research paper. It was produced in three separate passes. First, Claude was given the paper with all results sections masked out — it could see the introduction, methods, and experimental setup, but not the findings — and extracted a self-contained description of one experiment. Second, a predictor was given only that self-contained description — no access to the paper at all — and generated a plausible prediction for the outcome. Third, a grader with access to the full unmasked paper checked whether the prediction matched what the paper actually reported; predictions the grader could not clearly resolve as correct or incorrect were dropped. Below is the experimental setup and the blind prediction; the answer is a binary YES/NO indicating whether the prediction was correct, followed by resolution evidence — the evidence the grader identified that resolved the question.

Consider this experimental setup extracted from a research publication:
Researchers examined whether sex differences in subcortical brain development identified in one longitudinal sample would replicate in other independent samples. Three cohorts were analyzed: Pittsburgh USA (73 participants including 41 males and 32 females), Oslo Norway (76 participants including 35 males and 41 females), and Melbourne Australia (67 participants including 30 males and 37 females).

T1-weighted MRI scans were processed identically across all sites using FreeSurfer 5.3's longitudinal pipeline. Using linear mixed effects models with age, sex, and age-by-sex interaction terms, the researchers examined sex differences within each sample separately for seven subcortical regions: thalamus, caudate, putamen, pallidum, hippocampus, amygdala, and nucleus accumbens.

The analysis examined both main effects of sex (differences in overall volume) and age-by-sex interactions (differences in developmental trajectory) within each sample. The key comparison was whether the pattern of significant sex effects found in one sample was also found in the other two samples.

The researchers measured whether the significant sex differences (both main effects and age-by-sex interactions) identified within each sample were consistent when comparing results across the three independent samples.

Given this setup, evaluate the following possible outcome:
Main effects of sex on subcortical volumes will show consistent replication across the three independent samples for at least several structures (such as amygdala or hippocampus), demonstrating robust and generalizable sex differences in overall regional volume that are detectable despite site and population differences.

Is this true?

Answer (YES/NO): NO